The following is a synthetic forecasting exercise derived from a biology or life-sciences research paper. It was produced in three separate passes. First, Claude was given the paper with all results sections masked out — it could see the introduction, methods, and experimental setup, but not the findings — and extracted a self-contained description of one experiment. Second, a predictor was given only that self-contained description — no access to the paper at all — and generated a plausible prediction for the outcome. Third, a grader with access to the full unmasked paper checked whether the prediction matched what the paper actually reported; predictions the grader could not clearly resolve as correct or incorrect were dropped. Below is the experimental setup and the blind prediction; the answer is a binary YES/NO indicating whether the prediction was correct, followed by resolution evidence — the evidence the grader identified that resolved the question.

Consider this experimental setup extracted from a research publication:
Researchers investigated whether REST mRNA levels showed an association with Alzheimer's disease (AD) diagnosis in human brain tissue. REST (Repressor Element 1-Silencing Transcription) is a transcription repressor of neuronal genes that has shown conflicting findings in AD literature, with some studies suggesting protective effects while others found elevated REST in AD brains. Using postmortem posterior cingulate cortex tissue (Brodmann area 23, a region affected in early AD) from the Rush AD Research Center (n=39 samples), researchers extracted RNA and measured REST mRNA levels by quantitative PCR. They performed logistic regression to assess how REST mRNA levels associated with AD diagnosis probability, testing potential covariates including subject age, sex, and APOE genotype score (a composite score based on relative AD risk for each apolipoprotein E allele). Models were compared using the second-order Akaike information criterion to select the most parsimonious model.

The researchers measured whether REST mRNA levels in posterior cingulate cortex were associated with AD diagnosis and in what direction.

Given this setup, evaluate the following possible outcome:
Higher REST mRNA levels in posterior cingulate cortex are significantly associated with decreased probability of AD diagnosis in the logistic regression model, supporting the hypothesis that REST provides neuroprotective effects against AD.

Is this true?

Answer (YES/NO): NO